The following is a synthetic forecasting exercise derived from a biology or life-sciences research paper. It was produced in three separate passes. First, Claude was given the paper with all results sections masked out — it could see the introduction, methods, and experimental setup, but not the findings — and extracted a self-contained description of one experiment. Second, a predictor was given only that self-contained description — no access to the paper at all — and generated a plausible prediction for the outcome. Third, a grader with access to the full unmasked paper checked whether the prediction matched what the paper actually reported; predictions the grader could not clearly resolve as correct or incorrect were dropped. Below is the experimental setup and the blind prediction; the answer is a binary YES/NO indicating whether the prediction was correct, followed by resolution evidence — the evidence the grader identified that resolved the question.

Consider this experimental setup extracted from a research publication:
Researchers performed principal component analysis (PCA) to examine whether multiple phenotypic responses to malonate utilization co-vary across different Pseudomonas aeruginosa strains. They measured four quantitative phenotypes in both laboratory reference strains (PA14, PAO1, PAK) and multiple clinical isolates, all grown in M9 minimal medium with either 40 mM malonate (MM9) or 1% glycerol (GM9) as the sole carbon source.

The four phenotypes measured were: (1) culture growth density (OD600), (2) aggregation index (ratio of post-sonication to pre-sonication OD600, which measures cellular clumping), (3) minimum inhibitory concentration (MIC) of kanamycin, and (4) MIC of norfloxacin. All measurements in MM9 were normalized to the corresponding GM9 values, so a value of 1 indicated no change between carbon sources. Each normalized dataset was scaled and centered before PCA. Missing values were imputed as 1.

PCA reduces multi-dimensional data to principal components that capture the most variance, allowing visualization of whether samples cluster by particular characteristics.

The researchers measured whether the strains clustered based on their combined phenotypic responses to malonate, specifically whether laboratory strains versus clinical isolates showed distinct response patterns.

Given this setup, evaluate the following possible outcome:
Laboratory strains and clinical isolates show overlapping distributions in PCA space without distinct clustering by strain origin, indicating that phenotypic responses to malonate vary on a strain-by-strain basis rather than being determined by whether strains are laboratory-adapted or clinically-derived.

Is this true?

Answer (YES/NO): YES